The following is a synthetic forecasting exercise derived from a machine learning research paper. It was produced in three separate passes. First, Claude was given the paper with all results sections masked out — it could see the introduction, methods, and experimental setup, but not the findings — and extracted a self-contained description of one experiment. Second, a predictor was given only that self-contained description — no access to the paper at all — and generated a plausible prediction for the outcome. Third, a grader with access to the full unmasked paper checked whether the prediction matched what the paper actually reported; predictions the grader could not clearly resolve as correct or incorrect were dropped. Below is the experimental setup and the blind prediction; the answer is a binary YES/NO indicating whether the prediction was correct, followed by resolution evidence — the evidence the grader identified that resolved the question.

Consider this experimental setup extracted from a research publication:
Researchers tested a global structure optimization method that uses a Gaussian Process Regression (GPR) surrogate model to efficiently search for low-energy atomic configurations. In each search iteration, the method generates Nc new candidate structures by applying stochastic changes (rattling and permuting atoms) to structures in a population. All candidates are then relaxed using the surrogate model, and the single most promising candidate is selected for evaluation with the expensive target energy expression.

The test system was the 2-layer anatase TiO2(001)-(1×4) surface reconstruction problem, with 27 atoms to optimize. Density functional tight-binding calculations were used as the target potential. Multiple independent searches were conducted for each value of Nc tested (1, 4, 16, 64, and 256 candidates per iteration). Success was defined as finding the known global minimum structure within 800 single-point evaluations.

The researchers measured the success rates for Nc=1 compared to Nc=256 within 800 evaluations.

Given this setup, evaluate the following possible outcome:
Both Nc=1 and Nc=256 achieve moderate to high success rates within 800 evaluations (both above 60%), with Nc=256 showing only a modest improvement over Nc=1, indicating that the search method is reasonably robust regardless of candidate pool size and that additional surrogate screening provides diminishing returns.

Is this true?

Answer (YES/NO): NO